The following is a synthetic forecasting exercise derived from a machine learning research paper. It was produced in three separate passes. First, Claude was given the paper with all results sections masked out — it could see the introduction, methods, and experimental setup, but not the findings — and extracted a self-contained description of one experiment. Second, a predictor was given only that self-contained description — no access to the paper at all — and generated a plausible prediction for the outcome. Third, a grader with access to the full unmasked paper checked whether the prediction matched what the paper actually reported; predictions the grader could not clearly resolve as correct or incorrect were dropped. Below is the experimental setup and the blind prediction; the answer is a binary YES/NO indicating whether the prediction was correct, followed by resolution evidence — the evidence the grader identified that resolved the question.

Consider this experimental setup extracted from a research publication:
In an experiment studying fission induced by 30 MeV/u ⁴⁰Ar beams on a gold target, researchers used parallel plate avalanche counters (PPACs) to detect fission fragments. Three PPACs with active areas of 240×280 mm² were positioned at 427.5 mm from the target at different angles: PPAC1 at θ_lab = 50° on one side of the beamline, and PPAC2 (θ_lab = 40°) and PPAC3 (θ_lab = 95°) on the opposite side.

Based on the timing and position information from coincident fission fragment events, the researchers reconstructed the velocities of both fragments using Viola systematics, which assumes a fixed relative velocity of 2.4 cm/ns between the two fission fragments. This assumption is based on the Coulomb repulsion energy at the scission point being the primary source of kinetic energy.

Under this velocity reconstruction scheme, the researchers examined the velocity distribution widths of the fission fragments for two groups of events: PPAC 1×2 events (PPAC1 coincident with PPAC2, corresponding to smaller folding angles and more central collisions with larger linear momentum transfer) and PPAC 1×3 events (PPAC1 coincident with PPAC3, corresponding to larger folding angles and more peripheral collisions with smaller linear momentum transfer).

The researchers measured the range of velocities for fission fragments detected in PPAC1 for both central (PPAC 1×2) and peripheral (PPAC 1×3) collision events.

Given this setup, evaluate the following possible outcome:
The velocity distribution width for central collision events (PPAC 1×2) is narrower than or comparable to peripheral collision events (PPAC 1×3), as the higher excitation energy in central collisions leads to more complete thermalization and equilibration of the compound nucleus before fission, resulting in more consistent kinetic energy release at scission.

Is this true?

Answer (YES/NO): NO